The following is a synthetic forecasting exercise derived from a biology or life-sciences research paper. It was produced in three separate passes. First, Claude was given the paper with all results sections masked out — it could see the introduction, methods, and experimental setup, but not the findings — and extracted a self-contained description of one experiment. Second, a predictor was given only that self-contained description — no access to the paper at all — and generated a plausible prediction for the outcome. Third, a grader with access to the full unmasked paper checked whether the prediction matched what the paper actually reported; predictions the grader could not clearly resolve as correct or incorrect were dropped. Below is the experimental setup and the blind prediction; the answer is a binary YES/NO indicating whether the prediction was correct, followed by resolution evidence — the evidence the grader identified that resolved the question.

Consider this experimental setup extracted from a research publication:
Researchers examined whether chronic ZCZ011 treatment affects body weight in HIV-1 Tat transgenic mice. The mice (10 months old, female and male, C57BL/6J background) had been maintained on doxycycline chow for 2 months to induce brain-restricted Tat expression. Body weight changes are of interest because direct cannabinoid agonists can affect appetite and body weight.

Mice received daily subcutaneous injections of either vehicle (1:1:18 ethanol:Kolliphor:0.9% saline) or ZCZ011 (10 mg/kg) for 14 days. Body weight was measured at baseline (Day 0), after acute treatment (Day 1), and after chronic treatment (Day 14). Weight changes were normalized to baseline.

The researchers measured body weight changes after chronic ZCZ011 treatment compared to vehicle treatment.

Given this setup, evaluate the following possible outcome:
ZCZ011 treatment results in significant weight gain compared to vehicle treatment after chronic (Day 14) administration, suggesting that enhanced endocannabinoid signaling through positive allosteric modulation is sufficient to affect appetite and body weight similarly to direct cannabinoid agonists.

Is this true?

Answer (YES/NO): NO